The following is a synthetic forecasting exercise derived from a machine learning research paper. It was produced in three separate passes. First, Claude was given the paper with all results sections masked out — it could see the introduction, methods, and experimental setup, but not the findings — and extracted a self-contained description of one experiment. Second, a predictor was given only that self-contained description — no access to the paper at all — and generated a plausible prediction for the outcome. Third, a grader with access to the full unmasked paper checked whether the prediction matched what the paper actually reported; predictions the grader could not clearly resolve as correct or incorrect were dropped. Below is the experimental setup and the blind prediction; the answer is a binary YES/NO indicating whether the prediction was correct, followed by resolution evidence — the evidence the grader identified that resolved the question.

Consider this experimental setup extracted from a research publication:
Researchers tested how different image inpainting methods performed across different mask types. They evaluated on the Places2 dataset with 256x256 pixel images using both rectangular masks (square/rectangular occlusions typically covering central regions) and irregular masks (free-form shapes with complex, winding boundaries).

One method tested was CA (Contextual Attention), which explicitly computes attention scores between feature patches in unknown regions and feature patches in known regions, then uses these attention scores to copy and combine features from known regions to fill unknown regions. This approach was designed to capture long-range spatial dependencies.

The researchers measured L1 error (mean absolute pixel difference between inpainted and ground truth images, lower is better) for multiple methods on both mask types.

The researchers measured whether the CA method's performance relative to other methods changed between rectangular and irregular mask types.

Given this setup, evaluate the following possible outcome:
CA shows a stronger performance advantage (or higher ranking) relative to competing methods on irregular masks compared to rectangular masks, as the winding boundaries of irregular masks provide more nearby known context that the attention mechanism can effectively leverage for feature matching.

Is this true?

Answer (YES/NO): NO